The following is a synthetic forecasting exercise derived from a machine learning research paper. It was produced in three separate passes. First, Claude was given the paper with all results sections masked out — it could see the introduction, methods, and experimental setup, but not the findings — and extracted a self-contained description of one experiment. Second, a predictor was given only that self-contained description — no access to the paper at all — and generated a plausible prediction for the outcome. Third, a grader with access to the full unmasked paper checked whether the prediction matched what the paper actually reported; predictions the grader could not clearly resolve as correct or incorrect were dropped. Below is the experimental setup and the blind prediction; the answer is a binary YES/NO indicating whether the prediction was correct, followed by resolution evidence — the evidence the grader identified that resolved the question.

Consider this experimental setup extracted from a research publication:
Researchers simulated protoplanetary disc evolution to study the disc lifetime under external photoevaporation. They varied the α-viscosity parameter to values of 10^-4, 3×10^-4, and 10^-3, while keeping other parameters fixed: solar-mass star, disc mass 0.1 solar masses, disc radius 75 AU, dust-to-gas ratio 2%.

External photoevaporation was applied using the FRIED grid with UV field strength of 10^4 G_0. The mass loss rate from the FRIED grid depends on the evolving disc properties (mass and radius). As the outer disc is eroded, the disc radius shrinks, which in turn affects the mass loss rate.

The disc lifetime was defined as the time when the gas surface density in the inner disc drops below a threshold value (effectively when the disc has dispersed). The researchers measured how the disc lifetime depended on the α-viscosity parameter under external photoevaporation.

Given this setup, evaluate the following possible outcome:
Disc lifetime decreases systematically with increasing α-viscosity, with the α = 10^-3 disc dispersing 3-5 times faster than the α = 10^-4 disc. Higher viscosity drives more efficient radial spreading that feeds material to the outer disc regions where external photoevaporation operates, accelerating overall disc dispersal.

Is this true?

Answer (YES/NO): NO